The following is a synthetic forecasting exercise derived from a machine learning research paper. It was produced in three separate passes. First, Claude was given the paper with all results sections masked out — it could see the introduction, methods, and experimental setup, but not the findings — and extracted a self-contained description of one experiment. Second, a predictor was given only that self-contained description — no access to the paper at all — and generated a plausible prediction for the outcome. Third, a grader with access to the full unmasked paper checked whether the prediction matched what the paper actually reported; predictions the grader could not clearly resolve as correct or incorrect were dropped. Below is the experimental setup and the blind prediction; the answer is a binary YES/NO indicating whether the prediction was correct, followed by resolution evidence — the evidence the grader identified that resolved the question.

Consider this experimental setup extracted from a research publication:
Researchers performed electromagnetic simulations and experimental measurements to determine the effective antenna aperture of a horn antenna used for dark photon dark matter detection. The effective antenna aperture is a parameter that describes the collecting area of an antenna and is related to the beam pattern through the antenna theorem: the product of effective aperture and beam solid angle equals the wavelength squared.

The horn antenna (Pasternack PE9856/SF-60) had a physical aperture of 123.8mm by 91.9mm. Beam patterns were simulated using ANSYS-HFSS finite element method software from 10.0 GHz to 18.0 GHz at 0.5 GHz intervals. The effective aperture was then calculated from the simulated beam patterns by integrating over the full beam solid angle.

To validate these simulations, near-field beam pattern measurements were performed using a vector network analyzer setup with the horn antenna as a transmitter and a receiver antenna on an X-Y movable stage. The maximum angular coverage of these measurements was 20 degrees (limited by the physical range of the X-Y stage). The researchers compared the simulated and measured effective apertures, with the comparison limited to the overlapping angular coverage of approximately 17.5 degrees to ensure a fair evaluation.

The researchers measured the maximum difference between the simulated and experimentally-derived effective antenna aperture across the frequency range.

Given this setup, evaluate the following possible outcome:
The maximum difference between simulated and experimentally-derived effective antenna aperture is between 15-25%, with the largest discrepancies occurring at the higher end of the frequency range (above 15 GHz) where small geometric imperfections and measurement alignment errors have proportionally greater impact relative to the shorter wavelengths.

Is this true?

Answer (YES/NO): NO